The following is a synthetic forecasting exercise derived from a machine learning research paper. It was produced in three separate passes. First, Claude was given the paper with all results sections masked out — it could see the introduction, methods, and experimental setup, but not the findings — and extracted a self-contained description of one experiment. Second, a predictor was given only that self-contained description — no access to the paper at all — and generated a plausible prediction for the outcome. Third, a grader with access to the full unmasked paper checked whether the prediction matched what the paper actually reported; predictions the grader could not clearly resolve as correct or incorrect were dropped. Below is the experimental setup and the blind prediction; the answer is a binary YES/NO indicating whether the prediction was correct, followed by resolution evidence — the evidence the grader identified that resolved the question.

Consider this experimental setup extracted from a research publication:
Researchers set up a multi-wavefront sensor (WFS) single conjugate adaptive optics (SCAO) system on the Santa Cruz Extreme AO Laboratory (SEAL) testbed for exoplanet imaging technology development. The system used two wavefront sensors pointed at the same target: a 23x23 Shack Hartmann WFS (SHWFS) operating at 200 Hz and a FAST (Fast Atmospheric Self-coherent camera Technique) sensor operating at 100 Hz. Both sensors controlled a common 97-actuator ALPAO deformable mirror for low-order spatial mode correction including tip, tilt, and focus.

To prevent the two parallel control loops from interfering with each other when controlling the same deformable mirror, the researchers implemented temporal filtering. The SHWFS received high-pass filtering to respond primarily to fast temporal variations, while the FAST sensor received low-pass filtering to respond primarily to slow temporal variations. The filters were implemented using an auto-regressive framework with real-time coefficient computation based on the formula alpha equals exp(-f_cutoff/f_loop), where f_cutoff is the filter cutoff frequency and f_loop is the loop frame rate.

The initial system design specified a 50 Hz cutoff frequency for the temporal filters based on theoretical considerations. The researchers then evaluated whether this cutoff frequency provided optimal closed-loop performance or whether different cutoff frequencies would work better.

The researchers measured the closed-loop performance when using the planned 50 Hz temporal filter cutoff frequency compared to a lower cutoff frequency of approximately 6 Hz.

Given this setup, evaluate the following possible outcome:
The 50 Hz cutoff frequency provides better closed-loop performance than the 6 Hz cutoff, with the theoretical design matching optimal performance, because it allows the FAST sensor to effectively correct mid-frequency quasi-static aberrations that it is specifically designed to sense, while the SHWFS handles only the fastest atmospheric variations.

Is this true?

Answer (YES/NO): NO